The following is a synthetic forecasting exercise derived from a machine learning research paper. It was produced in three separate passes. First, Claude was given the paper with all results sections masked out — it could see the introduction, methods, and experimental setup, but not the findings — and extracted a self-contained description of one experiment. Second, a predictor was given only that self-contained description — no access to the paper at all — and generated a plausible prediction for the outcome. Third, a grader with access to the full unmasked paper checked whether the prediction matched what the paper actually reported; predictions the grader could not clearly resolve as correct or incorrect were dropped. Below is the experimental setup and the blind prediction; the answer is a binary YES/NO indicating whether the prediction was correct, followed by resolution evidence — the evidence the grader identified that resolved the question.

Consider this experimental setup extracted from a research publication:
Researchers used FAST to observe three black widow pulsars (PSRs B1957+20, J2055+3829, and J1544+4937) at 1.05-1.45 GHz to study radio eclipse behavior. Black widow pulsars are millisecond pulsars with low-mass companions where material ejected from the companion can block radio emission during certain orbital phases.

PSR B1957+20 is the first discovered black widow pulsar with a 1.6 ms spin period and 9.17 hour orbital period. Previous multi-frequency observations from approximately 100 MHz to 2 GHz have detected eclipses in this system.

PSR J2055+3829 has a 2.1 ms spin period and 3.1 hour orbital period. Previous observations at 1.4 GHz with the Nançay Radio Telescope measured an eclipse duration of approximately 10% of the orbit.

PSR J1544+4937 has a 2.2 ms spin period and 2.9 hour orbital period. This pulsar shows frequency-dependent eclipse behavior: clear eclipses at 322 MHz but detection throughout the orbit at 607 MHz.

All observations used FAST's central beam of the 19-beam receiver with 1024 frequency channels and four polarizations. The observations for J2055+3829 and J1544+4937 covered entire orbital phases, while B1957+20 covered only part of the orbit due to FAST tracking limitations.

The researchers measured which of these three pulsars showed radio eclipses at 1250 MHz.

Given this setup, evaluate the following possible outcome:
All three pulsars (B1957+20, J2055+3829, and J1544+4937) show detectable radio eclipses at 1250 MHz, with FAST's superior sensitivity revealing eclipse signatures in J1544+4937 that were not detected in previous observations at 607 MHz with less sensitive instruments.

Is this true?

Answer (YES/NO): NO